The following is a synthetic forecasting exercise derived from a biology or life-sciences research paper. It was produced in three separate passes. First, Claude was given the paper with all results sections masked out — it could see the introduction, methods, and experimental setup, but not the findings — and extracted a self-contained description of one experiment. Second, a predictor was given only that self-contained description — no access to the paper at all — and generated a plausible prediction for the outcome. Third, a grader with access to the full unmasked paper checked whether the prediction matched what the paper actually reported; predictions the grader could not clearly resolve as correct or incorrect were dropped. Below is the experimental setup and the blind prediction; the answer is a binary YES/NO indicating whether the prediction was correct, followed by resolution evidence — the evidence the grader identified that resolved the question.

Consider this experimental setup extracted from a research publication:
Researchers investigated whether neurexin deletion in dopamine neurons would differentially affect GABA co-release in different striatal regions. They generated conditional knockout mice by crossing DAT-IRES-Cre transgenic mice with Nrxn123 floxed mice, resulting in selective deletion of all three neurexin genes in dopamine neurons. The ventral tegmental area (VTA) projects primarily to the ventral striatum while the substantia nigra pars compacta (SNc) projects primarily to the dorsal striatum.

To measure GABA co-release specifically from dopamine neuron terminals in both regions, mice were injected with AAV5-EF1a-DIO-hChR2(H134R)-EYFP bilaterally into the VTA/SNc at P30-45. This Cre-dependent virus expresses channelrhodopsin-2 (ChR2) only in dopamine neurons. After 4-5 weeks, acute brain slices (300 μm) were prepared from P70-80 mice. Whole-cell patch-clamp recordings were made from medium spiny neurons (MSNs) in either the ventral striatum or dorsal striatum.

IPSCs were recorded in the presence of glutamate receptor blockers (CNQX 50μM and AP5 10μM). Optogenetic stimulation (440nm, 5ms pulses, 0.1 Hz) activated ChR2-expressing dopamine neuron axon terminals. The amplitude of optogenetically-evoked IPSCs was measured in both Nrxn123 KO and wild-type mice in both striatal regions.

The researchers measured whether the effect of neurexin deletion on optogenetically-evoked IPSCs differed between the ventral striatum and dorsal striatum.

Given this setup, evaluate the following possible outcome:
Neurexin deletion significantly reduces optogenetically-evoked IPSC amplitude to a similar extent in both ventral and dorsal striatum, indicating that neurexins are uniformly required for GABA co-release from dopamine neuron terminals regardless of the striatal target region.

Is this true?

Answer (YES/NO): NO